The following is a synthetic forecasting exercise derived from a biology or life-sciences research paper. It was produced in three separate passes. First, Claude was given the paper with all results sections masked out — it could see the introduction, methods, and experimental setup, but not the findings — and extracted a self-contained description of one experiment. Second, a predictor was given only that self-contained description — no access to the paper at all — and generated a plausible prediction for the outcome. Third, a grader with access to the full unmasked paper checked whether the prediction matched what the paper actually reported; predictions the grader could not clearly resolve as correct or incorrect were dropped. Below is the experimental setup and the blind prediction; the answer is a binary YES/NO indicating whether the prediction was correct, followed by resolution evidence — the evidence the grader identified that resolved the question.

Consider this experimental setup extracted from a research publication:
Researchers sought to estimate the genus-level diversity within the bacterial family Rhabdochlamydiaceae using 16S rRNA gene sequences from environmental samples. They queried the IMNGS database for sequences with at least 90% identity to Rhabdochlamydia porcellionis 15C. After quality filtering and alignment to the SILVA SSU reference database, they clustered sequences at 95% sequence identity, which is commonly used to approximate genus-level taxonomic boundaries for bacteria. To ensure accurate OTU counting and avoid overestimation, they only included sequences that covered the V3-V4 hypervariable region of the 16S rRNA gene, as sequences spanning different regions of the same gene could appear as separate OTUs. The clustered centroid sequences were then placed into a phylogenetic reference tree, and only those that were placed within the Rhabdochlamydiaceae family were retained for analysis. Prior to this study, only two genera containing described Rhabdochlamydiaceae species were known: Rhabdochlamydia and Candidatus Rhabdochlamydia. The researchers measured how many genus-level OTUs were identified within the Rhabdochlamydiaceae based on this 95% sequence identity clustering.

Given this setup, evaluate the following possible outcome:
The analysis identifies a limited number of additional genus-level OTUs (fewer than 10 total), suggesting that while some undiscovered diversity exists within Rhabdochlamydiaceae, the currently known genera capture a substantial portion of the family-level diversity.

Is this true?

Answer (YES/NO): NO